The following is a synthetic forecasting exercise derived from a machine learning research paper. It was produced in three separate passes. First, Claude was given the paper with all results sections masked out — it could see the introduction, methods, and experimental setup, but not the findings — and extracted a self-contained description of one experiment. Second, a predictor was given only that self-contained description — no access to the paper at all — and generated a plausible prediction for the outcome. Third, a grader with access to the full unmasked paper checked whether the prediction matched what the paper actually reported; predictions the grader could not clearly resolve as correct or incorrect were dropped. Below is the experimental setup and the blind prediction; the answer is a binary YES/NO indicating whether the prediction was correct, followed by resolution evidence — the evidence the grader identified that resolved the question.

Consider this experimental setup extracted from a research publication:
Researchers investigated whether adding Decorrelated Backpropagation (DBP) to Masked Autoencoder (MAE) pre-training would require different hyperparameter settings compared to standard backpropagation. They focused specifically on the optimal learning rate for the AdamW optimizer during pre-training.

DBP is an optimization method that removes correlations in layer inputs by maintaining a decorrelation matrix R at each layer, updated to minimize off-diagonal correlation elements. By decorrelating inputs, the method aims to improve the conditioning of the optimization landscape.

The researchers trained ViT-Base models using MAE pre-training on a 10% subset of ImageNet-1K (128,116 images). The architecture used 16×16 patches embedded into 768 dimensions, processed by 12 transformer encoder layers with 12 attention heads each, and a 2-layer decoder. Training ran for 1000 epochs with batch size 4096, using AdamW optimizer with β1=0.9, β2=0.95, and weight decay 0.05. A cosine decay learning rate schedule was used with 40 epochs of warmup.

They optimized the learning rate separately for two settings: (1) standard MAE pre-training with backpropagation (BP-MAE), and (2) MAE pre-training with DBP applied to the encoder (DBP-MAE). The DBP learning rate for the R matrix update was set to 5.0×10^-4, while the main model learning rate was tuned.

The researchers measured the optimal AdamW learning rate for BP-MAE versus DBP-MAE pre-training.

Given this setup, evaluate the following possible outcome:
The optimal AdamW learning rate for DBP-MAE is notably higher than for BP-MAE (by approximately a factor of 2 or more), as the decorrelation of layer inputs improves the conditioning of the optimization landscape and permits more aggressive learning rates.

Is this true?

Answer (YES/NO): YES